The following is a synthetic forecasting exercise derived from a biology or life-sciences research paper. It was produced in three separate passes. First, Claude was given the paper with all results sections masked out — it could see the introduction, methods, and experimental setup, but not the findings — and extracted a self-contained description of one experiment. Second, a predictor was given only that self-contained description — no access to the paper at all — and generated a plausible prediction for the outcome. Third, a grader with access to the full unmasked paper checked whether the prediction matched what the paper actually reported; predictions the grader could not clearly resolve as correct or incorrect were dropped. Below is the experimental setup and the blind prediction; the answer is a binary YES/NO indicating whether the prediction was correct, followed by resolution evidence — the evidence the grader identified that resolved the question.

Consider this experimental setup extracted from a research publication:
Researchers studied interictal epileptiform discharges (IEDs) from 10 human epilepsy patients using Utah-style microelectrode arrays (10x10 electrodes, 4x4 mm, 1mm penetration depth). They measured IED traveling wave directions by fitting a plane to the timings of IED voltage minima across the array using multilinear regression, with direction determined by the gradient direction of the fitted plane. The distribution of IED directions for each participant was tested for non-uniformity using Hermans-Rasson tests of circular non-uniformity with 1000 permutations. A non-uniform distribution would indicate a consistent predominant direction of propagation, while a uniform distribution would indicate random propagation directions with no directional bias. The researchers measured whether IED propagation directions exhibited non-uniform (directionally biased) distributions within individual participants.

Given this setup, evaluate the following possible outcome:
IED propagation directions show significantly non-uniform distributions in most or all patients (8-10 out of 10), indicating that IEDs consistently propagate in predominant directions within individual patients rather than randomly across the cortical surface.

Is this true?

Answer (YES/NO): YES